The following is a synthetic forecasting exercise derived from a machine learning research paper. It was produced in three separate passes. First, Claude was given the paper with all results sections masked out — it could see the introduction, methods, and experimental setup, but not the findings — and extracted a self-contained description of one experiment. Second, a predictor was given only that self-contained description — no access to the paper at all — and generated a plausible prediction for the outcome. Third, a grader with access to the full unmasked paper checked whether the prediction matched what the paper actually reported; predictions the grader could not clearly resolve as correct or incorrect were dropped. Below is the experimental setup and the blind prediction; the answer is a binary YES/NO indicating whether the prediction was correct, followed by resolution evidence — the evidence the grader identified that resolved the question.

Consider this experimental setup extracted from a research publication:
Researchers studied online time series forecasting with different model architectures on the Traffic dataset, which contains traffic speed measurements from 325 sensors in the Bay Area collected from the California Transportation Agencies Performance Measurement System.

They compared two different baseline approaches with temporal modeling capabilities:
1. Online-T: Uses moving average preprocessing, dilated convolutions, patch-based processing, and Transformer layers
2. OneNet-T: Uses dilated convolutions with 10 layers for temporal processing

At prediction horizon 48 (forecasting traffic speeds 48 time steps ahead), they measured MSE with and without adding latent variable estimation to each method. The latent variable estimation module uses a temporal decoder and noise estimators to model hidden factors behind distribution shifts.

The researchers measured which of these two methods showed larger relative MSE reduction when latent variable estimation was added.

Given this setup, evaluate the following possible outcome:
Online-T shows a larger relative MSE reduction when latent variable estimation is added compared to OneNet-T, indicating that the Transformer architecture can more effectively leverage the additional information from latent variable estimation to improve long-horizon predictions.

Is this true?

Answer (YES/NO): YES